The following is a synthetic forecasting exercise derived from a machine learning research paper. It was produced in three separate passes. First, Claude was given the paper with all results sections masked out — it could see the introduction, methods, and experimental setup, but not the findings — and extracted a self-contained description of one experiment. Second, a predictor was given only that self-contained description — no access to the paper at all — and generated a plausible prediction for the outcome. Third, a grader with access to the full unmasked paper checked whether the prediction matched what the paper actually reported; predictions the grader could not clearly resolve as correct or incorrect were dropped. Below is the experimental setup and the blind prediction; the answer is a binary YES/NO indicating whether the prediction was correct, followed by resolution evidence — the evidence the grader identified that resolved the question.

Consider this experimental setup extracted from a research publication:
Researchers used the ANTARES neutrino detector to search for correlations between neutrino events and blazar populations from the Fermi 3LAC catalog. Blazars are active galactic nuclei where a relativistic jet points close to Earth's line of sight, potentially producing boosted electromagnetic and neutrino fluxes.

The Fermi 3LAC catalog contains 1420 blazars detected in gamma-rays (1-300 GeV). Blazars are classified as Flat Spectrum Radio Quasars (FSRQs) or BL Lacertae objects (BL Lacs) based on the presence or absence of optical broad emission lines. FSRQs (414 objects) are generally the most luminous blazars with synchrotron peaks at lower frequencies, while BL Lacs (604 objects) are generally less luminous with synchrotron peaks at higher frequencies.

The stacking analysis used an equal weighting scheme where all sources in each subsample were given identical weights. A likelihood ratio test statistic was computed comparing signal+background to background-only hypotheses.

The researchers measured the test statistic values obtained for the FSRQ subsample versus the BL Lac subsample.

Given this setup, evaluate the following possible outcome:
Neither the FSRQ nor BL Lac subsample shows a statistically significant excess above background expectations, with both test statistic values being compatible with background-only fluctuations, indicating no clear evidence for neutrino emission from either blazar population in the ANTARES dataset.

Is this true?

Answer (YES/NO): YES